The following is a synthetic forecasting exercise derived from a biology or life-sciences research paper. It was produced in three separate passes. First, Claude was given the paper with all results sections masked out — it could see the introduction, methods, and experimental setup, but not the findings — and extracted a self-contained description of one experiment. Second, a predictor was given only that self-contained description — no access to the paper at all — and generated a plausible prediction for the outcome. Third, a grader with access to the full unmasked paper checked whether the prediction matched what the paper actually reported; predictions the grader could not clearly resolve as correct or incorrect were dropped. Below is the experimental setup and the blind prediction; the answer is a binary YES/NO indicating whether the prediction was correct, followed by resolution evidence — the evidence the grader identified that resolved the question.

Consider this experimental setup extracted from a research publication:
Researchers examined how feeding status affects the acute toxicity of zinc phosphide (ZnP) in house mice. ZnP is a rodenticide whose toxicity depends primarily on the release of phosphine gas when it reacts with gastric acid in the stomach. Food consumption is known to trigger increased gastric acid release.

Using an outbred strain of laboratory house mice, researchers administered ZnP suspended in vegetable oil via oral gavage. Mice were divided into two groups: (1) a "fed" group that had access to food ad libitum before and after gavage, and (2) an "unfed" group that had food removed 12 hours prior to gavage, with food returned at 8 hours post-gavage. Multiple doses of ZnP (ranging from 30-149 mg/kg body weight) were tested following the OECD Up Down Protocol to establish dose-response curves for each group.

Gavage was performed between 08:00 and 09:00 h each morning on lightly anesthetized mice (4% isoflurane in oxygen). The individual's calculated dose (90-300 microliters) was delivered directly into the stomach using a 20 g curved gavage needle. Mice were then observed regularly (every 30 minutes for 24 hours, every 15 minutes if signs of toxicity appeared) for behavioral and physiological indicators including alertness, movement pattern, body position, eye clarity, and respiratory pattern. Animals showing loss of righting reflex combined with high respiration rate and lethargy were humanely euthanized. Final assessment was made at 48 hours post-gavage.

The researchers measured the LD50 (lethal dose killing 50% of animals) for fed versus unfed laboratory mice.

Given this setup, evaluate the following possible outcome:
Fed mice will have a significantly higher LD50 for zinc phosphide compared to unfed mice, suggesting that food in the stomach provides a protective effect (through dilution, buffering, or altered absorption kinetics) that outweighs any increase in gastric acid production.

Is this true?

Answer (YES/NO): NO